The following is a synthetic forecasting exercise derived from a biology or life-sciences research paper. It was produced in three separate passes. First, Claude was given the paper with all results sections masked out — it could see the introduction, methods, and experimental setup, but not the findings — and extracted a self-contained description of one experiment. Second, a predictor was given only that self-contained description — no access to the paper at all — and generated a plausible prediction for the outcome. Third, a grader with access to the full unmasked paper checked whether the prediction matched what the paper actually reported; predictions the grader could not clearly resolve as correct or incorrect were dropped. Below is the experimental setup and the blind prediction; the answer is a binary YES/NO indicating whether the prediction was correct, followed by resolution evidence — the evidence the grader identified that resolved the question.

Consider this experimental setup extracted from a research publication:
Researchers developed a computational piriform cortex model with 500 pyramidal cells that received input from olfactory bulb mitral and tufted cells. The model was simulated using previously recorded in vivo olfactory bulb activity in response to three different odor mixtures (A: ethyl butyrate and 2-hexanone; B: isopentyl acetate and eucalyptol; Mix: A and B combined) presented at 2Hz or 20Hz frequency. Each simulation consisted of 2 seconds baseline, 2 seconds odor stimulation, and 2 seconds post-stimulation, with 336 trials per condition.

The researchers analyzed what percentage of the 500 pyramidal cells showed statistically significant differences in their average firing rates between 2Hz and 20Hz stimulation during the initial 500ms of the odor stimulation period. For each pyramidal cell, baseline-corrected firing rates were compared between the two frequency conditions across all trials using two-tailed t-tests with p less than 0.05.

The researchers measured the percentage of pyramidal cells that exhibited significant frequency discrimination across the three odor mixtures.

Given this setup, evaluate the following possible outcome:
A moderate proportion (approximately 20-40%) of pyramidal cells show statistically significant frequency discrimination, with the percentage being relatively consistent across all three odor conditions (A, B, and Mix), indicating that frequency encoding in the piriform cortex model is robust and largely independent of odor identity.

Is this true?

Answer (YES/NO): NO